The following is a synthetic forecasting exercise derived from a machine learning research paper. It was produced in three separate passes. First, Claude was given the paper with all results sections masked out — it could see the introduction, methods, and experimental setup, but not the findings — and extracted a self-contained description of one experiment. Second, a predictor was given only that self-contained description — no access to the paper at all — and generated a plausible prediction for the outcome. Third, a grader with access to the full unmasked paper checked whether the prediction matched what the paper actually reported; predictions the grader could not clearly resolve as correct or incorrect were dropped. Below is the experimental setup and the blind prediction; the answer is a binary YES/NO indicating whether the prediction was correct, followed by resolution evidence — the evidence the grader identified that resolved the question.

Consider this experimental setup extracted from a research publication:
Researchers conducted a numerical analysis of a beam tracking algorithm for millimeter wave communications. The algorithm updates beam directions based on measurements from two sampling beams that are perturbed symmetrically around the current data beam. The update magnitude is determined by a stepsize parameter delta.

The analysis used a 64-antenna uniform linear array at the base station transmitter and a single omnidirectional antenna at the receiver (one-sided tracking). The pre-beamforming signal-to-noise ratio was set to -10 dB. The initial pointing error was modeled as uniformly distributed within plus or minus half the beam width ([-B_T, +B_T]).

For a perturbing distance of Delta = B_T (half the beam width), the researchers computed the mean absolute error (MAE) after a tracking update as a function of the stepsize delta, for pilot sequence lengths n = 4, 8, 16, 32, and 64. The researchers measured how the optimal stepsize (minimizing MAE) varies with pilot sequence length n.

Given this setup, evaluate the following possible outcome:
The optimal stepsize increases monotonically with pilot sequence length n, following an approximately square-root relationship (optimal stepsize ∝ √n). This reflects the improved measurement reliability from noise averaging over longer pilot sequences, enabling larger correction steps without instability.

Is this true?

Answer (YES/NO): NO